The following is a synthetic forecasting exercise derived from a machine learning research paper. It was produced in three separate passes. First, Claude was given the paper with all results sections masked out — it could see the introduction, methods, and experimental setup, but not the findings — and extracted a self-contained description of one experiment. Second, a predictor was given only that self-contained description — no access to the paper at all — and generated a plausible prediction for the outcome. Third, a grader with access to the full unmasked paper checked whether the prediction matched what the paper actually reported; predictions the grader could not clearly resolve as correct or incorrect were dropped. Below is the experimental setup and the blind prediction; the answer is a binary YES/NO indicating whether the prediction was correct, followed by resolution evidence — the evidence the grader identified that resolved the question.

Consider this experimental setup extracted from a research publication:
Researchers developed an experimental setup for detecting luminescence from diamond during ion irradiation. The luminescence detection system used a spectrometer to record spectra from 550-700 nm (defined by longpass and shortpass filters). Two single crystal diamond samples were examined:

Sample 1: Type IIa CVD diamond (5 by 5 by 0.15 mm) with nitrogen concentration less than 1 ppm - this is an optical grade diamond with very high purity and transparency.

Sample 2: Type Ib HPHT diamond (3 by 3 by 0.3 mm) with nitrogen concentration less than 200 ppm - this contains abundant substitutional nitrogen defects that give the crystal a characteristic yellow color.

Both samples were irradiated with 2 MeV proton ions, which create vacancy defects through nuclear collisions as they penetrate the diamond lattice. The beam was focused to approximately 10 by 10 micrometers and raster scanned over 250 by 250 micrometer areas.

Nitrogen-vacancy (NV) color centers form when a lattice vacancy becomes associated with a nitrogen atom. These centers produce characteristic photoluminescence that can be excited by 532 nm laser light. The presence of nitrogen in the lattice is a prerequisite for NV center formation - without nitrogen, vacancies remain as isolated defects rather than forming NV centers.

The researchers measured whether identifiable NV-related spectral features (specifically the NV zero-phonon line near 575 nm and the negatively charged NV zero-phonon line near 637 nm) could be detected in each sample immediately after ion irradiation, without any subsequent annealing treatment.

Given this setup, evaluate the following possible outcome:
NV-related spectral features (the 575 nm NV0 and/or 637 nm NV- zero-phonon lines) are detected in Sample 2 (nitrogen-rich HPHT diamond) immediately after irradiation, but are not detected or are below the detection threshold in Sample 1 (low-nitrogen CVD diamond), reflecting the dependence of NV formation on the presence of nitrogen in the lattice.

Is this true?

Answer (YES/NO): NO